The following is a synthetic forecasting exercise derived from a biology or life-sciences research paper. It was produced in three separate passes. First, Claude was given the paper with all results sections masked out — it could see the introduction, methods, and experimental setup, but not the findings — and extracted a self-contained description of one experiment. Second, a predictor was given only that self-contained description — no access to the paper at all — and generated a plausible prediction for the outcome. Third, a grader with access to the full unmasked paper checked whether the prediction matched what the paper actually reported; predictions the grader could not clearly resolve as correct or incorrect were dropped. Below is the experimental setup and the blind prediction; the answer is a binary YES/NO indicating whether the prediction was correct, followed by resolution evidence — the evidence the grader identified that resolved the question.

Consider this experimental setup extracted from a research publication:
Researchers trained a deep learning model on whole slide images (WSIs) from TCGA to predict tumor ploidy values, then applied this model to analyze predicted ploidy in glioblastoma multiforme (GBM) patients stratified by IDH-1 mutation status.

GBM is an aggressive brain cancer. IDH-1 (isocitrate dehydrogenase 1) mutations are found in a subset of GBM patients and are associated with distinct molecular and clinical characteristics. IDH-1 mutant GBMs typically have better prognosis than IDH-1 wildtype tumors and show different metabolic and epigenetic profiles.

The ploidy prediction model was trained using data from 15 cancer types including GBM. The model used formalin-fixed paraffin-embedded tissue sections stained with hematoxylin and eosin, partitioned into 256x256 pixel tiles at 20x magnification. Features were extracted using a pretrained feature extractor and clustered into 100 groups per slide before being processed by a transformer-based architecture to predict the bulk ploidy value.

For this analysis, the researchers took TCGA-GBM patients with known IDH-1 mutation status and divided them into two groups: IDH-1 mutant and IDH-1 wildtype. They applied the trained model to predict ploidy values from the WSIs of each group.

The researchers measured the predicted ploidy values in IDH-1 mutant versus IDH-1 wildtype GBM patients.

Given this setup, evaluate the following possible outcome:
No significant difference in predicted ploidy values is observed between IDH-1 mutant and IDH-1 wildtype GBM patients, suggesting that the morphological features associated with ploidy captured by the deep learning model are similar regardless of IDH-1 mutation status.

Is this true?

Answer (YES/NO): NO